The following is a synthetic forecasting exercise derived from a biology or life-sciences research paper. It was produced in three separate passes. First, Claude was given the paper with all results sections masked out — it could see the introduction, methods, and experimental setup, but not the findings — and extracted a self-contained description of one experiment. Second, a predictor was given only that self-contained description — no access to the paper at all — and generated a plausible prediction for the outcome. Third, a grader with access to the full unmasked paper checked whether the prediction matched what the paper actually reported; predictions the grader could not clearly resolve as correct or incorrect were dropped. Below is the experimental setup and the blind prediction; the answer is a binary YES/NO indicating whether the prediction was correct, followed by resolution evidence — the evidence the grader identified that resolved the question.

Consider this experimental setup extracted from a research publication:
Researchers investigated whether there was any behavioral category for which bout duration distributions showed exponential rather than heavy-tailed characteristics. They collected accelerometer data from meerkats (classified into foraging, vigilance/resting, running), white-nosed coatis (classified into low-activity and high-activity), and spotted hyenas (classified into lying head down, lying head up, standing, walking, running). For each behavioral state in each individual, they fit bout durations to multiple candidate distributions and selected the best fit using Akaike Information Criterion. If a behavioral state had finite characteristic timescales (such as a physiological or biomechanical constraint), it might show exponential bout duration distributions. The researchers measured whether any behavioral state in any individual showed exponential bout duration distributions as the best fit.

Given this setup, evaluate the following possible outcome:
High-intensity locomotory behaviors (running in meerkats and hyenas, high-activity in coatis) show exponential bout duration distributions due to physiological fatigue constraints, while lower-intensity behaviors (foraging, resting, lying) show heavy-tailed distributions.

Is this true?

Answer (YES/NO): NO